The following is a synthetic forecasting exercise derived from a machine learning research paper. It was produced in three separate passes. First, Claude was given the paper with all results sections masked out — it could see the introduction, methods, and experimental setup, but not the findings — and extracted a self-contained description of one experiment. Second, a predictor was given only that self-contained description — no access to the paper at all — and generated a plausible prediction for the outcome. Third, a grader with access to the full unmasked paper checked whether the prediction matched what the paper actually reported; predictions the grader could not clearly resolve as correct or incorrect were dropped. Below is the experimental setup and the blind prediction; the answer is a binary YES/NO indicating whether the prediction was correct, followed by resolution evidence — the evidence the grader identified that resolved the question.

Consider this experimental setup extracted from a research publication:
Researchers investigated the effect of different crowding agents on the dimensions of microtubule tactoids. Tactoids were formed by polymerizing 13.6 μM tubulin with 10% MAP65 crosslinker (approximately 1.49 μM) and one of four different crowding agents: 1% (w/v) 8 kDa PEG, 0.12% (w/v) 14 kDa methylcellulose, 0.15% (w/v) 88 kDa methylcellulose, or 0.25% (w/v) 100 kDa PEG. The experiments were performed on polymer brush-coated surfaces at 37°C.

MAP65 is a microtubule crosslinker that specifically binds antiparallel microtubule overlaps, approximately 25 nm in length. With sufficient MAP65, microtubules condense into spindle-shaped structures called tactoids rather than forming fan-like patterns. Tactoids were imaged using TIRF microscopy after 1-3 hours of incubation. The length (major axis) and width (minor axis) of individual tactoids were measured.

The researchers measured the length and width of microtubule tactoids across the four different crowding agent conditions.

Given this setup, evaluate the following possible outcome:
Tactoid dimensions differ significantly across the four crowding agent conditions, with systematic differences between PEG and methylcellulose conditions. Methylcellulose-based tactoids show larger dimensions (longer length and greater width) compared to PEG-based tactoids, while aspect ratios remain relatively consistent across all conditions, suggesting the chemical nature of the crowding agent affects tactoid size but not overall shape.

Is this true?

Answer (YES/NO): NO